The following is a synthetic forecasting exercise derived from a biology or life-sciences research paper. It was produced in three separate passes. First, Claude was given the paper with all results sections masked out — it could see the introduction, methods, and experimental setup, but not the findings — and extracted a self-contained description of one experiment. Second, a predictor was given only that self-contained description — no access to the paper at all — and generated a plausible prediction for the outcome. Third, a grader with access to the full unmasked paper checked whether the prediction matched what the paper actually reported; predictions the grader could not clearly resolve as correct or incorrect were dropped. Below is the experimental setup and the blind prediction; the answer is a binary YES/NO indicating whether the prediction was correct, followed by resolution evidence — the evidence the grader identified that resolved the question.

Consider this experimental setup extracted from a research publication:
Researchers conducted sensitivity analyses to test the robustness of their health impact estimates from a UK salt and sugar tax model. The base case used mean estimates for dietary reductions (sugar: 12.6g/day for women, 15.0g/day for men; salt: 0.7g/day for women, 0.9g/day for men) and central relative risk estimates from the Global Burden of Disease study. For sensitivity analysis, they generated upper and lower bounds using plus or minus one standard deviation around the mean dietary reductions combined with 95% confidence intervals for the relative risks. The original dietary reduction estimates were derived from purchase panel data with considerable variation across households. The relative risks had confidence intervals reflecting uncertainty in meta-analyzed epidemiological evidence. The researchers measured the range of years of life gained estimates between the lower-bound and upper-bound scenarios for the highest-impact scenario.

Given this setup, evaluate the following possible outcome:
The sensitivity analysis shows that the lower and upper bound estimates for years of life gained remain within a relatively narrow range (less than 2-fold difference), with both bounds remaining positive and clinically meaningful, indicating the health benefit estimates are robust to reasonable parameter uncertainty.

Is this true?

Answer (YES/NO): NO